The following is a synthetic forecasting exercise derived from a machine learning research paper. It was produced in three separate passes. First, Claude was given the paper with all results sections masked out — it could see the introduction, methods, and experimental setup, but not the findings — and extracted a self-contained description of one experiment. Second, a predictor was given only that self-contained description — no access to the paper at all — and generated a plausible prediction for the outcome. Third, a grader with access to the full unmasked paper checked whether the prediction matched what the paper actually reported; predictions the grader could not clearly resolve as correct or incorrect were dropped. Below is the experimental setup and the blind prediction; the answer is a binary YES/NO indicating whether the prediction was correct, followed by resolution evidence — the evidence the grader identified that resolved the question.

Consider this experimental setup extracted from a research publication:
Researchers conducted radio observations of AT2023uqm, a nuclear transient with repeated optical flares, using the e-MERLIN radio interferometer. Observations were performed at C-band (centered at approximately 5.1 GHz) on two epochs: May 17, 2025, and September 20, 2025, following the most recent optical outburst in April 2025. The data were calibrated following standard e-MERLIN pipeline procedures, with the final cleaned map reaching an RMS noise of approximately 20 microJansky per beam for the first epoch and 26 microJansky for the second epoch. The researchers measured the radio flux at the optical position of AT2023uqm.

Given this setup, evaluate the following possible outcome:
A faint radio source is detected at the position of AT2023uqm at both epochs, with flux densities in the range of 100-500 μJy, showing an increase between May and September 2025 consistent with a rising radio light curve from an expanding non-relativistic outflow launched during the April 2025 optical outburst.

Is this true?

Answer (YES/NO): NO